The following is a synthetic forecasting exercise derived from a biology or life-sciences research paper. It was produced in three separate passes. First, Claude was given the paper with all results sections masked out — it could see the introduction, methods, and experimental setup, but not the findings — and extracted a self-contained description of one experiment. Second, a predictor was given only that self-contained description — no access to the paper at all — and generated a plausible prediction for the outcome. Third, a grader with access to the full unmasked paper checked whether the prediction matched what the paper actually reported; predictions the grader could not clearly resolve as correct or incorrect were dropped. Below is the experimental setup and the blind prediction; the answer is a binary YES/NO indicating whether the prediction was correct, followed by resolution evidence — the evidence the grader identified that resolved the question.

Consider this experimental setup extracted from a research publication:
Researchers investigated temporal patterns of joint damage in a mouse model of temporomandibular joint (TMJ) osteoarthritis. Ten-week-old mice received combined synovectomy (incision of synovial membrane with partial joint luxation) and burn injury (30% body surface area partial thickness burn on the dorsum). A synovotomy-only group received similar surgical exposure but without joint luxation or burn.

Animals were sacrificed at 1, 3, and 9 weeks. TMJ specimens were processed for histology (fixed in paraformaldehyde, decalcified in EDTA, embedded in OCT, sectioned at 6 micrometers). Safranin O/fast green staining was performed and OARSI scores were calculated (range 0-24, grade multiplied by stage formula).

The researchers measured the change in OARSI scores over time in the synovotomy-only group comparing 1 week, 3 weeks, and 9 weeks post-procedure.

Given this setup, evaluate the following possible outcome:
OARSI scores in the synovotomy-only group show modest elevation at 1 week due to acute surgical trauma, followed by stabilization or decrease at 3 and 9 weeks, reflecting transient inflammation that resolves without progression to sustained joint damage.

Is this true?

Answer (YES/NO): NO